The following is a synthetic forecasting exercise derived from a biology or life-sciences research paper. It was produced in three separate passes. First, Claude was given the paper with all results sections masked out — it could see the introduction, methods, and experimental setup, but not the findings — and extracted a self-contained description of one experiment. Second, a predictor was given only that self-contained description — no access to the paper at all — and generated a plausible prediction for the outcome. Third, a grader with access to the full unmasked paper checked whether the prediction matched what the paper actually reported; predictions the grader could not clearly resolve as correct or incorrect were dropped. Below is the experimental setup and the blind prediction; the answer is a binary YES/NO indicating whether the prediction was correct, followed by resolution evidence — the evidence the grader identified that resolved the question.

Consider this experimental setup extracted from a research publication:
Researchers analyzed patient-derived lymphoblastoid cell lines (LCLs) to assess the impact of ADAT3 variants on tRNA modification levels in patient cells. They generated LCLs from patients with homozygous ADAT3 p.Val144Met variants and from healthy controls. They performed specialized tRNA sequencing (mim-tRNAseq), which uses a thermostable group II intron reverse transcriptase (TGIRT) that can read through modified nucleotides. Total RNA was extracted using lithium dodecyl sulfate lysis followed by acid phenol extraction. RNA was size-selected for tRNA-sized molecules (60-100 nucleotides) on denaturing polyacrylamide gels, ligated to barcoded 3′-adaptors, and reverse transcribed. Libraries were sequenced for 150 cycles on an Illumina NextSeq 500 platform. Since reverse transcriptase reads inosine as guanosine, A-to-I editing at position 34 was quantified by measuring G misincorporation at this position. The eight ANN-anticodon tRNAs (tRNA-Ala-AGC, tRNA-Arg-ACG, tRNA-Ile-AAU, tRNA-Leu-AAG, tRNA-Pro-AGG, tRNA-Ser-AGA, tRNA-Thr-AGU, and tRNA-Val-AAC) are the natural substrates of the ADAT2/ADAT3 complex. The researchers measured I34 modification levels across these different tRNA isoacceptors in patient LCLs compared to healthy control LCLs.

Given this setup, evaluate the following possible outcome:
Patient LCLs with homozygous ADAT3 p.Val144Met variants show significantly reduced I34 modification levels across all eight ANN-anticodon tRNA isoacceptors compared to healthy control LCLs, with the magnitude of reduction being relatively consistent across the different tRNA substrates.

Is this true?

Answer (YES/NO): NO